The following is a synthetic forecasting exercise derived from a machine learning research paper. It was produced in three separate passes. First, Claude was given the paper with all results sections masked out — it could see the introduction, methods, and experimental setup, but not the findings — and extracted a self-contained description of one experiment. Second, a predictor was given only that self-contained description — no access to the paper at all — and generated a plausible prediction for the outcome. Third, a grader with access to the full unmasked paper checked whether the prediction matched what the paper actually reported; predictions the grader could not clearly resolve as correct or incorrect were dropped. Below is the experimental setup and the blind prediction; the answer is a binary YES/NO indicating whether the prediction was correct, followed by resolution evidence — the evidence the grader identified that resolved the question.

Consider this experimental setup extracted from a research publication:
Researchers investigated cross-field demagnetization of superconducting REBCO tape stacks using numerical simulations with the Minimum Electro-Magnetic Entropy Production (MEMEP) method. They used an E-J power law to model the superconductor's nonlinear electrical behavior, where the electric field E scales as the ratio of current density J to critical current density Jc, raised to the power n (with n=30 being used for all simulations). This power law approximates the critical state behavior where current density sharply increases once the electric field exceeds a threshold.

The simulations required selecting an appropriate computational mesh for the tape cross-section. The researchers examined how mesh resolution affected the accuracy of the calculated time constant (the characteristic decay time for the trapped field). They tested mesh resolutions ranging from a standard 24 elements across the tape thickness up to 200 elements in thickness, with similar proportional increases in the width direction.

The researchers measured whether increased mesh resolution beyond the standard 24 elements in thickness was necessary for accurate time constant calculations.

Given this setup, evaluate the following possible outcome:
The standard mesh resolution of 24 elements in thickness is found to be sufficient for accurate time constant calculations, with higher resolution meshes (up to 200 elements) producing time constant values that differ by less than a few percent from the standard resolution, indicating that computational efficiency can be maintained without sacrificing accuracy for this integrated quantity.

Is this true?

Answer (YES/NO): NO